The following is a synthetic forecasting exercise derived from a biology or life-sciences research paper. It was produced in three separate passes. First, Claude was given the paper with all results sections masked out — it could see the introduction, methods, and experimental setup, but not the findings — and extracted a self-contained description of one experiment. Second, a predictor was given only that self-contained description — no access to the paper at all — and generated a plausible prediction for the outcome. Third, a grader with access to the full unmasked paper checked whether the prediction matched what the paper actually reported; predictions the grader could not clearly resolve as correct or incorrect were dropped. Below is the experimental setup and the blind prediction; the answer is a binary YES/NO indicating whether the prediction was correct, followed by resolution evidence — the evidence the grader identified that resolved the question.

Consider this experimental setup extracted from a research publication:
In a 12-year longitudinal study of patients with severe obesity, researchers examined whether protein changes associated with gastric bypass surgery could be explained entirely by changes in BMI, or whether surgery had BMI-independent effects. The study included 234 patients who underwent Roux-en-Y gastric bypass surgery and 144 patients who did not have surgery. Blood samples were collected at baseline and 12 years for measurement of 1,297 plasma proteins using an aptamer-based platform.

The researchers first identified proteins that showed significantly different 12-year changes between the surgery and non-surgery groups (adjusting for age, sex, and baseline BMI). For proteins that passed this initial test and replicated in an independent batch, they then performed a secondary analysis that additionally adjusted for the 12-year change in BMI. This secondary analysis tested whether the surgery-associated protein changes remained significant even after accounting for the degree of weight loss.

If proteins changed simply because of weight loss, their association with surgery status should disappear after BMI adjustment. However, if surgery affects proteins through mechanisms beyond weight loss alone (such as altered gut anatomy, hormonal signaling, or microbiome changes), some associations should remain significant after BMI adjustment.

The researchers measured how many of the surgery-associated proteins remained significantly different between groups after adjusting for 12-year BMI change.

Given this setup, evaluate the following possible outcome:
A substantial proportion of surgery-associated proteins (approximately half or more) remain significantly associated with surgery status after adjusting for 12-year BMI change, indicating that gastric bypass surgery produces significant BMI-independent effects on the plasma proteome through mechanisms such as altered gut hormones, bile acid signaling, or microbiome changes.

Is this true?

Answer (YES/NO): NO